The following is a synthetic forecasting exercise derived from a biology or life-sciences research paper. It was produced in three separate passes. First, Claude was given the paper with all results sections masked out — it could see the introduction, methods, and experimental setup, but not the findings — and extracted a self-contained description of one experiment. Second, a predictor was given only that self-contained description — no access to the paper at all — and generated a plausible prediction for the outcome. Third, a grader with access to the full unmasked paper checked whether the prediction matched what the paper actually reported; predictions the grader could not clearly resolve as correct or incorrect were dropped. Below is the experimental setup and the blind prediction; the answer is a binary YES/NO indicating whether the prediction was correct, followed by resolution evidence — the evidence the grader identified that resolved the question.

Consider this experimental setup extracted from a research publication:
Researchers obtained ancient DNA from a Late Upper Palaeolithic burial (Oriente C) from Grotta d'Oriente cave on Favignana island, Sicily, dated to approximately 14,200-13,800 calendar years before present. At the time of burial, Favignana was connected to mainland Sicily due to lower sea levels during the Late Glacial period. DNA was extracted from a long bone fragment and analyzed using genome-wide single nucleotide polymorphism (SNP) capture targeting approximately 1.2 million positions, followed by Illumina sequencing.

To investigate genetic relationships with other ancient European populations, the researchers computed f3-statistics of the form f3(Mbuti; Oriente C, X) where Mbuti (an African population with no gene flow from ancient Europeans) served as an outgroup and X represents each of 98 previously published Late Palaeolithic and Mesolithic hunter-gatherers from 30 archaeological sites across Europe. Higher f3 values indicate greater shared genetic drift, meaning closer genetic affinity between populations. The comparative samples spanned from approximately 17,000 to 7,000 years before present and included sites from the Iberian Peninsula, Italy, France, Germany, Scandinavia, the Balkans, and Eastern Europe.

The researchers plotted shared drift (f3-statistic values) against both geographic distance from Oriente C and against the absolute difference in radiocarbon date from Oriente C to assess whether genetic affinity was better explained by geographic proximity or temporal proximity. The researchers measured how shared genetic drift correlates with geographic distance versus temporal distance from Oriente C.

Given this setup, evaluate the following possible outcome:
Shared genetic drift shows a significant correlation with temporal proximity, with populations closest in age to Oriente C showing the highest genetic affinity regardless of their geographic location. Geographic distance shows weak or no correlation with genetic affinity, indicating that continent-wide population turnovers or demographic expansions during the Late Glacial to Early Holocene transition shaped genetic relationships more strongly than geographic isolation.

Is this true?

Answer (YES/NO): NO